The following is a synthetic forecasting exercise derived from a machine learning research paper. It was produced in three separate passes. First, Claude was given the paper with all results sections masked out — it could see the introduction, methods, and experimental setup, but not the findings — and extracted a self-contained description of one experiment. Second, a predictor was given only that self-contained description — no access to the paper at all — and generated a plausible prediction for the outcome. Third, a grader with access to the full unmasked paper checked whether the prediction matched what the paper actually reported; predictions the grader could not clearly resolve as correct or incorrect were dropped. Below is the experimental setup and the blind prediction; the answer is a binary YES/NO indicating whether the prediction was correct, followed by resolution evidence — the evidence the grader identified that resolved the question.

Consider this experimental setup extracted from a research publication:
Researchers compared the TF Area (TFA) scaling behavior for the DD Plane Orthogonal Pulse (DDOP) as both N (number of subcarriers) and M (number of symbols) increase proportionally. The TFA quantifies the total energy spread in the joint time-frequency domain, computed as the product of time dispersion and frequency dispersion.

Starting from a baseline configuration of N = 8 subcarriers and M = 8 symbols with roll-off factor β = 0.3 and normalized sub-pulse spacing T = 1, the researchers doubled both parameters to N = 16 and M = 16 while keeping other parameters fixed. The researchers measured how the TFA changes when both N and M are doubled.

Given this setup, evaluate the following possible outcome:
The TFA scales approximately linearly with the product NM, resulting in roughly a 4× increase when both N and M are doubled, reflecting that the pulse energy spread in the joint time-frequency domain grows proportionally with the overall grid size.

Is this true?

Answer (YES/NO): YES